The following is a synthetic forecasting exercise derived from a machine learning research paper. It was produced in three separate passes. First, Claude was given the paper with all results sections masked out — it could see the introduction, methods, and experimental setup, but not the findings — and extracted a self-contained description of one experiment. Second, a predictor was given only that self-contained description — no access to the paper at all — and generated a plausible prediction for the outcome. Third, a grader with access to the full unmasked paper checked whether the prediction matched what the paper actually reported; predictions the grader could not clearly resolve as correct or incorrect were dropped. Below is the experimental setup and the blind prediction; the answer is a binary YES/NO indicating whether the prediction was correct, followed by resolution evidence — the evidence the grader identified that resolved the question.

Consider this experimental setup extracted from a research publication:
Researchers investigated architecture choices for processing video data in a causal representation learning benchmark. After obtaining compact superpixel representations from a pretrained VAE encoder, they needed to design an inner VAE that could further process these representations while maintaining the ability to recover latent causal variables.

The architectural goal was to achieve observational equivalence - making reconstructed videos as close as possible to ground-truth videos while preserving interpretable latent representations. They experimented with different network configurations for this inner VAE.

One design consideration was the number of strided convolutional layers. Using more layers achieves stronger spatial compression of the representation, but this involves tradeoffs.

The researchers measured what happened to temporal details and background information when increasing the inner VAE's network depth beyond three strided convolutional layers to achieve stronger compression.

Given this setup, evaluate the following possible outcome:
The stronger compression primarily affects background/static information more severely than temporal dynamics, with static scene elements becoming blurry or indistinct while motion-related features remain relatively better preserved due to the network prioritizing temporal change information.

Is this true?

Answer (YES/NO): NO